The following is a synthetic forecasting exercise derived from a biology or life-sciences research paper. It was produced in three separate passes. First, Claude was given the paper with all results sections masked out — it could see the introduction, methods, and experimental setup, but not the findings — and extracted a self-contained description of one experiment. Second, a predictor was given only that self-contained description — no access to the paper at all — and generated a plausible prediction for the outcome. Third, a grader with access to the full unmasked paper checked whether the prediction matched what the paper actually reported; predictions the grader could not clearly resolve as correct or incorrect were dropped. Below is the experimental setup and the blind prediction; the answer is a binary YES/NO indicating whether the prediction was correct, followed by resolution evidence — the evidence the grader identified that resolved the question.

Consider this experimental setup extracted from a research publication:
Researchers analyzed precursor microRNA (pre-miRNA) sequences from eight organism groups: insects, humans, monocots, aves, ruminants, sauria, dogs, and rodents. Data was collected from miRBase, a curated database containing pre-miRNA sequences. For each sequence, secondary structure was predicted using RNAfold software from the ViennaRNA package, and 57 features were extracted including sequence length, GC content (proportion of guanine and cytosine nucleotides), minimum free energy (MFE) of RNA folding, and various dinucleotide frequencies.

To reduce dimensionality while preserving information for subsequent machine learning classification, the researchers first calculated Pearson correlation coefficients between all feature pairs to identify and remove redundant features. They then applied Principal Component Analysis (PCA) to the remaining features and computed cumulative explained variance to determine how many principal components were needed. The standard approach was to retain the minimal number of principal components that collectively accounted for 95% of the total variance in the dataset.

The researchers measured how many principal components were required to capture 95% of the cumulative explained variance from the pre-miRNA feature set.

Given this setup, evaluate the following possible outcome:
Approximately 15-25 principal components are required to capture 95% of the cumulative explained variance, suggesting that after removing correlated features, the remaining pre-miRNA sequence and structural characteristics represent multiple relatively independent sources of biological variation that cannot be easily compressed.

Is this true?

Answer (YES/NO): NO